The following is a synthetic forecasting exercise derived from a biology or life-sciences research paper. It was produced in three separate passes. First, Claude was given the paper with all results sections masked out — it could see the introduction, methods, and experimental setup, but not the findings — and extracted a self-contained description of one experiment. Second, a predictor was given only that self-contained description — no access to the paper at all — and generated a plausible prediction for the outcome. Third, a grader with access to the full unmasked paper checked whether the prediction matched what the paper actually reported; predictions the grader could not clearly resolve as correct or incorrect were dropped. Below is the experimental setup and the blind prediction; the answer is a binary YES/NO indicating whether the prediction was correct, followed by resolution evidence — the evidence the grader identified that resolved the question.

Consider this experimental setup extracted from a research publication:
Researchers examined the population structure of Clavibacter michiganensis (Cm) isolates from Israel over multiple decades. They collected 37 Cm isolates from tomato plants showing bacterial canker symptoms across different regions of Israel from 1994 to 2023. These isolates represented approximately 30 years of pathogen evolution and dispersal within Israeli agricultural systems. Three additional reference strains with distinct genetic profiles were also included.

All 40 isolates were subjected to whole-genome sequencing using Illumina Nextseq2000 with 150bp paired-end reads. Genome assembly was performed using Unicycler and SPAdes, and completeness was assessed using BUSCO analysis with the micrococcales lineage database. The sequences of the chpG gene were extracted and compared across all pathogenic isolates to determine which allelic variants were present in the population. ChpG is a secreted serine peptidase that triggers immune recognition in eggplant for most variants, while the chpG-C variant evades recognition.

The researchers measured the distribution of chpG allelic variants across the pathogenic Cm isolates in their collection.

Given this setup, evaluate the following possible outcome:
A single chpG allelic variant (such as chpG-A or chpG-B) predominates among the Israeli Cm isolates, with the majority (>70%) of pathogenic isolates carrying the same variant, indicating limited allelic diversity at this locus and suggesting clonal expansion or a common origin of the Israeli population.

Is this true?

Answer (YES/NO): NO